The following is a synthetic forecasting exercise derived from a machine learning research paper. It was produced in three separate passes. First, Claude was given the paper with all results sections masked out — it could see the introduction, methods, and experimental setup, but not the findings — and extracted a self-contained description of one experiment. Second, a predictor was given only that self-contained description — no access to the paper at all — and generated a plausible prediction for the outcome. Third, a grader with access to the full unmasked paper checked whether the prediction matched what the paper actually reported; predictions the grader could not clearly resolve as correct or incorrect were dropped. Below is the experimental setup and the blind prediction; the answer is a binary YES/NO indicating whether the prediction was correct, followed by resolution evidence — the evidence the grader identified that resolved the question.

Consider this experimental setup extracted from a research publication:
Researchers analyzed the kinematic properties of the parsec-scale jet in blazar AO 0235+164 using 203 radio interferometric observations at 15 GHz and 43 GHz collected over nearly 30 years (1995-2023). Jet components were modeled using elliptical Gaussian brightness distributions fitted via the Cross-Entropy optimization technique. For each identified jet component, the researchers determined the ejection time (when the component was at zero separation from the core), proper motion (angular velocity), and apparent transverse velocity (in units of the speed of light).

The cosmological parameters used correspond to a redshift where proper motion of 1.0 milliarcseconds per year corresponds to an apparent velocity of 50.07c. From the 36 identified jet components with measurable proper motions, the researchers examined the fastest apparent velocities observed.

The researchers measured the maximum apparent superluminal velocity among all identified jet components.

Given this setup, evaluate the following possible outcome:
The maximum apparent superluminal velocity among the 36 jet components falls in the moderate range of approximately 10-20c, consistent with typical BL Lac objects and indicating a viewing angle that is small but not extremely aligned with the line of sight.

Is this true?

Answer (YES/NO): NO